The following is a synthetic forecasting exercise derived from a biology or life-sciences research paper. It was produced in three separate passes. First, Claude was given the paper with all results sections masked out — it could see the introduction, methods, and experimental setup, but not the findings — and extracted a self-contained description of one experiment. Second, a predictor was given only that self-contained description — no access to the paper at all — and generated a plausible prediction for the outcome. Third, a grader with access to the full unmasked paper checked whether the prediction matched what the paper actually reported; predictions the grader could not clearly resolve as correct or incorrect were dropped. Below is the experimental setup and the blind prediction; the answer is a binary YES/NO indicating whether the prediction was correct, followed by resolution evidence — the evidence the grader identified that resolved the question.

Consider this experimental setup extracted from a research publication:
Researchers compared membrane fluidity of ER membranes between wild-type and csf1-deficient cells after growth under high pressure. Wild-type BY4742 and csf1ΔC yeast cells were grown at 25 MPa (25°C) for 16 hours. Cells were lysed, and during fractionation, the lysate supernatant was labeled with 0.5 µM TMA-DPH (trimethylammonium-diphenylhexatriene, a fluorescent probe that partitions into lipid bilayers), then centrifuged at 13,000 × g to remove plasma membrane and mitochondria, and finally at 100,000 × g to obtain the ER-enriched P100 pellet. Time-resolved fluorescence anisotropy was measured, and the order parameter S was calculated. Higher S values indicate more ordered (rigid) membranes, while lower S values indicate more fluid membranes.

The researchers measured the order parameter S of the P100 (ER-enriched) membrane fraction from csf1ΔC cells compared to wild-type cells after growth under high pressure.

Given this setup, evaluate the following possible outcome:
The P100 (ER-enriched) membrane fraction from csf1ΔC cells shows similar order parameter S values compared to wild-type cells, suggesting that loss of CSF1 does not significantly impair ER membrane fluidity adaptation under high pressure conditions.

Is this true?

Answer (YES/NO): NO